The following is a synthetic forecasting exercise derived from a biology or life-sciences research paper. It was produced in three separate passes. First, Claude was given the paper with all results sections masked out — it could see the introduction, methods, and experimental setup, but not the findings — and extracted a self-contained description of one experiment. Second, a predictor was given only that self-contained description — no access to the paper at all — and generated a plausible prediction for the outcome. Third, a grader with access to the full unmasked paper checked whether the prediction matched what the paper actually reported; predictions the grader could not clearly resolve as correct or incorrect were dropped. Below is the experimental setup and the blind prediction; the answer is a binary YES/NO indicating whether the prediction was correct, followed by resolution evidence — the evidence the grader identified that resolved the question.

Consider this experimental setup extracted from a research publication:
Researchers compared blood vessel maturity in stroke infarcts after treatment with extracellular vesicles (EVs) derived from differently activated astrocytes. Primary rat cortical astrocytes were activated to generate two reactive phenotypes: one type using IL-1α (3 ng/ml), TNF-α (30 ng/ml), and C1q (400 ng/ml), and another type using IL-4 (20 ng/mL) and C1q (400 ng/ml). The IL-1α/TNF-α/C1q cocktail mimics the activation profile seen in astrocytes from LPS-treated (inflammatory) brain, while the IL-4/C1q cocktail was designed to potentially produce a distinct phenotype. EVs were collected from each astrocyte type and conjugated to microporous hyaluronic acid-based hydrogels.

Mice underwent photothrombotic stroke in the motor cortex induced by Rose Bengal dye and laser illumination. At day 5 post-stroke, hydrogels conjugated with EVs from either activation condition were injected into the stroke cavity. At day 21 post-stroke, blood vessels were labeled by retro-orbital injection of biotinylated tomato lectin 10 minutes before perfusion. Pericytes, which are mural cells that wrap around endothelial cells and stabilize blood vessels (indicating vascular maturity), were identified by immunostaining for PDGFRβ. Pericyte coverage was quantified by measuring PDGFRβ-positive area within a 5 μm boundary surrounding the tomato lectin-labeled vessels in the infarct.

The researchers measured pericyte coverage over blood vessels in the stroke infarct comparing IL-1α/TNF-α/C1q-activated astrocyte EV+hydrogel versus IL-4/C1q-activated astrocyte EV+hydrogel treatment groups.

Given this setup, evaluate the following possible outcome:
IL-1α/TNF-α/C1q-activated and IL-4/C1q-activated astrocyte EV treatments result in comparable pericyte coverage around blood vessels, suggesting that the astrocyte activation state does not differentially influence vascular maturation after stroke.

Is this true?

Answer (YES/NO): NO